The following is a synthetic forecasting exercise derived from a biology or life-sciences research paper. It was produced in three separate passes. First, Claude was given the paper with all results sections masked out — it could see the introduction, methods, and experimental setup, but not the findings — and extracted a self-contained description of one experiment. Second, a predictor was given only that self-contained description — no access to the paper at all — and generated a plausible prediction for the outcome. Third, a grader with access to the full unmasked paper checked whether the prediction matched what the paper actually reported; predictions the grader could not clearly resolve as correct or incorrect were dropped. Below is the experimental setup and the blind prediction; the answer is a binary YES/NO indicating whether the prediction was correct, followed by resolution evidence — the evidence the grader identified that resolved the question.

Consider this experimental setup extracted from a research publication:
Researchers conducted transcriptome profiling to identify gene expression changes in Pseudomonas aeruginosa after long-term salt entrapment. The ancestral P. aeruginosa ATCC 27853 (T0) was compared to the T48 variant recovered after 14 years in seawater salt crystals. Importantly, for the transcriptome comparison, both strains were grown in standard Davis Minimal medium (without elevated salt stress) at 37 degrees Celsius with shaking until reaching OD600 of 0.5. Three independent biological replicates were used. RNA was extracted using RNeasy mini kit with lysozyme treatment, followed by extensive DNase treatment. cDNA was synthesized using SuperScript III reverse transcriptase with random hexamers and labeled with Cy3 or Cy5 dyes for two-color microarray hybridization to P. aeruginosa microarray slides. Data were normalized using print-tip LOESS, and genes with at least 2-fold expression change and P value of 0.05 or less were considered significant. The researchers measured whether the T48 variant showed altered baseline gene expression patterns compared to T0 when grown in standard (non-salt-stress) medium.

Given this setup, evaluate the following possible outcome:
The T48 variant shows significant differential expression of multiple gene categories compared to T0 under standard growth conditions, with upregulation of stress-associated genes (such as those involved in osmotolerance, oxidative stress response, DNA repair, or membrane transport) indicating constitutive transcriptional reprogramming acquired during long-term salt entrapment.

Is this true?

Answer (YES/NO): YES